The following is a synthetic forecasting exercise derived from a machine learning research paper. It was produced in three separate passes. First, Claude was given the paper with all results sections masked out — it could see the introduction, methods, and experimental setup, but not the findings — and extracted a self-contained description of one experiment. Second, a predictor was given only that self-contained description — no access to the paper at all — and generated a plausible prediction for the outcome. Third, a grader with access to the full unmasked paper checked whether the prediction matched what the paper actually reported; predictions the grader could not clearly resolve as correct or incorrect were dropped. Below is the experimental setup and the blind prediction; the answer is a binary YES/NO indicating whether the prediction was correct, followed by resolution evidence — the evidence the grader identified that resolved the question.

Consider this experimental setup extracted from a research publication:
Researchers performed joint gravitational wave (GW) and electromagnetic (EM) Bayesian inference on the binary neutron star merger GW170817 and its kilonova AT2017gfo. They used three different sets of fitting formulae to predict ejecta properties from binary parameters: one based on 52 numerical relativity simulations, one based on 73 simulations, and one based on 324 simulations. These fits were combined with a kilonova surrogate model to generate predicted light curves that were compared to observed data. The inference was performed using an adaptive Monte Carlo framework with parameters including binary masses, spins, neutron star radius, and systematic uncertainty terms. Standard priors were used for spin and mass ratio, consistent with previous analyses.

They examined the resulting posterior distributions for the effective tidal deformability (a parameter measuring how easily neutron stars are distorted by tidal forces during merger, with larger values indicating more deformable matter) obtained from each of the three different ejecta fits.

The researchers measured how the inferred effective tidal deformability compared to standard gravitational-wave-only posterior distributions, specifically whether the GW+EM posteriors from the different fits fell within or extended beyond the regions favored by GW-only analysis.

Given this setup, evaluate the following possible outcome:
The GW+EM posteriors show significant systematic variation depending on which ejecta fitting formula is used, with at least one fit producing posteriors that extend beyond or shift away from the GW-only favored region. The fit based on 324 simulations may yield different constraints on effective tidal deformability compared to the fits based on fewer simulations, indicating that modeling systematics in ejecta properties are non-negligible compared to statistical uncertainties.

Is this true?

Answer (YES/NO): YES